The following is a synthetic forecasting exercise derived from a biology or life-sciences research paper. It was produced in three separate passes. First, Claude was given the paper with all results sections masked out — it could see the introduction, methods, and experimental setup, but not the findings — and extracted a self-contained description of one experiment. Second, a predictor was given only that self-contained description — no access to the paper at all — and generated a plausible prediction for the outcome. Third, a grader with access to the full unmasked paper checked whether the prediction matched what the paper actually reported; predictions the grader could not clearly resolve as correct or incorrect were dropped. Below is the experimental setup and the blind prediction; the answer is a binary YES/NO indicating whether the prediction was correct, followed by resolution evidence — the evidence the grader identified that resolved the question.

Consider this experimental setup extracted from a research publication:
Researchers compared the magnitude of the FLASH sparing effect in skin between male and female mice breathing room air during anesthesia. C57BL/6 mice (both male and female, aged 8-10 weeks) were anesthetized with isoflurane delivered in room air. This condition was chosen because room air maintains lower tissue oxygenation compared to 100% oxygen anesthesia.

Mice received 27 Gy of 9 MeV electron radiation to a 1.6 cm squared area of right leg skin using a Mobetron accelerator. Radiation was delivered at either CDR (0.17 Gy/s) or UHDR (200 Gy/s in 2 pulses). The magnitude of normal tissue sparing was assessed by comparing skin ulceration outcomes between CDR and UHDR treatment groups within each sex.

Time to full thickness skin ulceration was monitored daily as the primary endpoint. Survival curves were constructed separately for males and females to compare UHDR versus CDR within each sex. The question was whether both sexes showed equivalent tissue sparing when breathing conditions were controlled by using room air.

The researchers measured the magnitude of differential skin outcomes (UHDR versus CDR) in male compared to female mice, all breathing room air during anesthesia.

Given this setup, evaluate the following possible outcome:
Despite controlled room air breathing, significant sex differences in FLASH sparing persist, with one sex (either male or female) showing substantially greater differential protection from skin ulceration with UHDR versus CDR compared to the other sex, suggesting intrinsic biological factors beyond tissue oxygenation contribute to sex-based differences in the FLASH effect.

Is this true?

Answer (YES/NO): NO